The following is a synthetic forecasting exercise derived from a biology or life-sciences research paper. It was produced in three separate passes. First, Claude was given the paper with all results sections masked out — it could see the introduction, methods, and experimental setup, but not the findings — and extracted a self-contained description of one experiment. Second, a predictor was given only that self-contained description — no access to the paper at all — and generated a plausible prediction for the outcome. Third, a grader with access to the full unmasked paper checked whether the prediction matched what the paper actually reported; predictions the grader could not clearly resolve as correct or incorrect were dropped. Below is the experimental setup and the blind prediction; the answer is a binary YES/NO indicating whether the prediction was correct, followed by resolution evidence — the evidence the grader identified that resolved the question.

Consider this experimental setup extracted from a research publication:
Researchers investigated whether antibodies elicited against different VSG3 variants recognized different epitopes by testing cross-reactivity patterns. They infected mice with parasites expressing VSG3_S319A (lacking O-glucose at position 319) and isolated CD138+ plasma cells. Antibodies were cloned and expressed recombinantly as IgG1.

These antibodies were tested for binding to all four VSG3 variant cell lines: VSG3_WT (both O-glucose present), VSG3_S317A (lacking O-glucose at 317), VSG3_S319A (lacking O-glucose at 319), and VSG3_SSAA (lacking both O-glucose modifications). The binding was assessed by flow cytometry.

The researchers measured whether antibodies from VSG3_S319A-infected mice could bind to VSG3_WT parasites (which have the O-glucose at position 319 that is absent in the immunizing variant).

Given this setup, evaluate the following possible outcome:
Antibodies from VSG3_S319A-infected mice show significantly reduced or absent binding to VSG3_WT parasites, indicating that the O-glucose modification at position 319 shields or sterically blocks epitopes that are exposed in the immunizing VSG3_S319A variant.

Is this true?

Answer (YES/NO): NO